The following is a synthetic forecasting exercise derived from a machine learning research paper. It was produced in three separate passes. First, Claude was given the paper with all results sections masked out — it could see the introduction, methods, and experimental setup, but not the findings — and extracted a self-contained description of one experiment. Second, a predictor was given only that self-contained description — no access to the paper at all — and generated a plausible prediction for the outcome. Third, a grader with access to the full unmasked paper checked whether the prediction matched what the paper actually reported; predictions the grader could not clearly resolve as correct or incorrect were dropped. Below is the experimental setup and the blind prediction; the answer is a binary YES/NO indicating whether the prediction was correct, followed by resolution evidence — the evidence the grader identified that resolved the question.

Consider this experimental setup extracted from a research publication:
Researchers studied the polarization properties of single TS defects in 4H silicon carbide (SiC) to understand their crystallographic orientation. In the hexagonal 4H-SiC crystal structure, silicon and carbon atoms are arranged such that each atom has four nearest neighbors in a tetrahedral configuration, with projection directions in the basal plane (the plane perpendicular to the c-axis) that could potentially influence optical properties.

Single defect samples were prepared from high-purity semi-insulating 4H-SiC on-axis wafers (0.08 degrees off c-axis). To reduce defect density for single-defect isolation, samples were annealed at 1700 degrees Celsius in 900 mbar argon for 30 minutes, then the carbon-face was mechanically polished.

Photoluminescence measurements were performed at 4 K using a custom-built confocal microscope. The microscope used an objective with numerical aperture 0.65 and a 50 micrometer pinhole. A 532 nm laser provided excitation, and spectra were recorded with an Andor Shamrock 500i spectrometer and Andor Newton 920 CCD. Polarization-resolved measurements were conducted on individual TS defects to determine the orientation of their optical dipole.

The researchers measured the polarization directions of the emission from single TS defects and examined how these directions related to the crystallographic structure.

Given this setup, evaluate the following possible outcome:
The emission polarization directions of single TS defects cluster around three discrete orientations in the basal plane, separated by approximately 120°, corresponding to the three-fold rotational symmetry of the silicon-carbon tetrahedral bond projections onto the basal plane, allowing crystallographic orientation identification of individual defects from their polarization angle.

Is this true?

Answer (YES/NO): YES